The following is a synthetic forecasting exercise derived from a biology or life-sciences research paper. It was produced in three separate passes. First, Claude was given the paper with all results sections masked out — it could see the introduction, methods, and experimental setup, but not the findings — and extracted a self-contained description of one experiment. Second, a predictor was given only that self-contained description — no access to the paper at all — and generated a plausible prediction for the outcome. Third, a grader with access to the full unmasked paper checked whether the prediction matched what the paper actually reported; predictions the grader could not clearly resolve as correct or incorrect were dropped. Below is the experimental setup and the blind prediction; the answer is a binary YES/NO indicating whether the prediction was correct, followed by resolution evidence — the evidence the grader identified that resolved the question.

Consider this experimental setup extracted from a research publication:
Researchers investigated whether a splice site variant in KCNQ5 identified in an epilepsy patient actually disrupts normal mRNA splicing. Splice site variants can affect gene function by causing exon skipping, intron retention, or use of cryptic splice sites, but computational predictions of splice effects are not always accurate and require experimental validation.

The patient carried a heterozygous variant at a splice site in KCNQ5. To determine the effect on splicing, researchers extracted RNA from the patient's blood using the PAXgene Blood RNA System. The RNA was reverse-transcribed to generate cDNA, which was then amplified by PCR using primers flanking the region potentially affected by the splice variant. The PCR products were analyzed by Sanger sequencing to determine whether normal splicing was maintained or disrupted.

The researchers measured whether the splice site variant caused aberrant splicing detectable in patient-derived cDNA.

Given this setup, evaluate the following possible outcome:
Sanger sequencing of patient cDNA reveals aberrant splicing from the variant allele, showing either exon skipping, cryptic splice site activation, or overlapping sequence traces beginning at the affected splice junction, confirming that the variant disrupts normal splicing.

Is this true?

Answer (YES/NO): YES